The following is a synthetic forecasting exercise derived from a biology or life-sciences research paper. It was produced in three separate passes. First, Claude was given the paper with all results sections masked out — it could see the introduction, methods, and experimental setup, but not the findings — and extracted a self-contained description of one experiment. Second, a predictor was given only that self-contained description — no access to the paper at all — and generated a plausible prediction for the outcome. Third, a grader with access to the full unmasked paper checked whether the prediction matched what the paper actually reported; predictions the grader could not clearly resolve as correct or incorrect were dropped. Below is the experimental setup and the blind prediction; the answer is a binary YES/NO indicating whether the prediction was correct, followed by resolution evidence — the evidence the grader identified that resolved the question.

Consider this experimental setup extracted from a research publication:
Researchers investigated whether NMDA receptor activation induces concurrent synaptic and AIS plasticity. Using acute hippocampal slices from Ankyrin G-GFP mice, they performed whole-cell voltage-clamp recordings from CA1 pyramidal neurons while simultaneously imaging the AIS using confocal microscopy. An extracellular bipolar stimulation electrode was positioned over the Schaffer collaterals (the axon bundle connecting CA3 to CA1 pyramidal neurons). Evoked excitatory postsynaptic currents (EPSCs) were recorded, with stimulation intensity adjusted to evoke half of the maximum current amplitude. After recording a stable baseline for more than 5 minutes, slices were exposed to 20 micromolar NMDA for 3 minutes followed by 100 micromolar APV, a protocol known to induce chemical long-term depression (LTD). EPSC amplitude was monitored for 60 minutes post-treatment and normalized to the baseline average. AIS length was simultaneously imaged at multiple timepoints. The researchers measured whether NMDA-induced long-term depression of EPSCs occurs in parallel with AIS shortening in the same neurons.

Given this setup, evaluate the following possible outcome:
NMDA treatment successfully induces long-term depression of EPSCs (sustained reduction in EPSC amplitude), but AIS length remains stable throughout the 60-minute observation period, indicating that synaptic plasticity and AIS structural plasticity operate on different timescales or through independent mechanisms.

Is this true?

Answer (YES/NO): NO